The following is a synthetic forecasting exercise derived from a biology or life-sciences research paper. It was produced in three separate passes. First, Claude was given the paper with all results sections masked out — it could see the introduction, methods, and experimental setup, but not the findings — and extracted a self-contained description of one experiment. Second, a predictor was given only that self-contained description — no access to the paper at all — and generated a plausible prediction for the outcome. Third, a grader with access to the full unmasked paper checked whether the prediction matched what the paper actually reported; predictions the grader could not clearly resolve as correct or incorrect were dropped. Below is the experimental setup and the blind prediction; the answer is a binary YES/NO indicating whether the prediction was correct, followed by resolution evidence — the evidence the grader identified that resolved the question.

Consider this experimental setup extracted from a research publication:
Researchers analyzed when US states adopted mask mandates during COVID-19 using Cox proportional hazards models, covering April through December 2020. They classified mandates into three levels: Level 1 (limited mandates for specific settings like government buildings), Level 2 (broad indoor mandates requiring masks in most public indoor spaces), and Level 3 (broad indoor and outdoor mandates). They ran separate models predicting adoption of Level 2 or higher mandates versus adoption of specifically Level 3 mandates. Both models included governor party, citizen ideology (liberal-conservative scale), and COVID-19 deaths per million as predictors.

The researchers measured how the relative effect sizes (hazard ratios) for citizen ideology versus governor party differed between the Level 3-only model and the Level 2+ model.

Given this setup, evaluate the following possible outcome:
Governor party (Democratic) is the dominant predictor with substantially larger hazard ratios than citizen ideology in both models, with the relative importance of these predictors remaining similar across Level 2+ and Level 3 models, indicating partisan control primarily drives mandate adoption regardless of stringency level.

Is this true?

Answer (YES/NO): NO